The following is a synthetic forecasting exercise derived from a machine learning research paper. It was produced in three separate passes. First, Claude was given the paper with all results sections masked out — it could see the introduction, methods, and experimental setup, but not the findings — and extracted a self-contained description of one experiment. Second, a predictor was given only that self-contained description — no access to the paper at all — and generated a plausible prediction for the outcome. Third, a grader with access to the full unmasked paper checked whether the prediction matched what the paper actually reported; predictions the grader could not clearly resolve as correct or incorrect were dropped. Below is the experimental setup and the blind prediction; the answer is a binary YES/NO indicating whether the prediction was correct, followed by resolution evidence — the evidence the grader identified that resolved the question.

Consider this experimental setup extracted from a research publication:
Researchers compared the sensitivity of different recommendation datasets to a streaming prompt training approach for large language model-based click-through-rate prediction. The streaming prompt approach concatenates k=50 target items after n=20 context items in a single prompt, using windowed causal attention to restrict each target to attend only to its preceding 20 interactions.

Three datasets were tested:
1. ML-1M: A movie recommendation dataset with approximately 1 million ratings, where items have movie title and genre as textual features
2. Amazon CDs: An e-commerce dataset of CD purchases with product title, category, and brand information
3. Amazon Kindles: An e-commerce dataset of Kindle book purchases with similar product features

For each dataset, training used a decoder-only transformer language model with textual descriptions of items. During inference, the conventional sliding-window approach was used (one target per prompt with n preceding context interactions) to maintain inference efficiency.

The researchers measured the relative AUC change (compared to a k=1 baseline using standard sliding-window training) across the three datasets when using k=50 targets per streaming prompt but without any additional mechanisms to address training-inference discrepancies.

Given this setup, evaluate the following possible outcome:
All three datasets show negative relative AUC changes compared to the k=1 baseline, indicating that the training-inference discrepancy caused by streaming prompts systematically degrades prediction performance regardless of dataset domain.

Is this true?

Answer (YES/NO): YES